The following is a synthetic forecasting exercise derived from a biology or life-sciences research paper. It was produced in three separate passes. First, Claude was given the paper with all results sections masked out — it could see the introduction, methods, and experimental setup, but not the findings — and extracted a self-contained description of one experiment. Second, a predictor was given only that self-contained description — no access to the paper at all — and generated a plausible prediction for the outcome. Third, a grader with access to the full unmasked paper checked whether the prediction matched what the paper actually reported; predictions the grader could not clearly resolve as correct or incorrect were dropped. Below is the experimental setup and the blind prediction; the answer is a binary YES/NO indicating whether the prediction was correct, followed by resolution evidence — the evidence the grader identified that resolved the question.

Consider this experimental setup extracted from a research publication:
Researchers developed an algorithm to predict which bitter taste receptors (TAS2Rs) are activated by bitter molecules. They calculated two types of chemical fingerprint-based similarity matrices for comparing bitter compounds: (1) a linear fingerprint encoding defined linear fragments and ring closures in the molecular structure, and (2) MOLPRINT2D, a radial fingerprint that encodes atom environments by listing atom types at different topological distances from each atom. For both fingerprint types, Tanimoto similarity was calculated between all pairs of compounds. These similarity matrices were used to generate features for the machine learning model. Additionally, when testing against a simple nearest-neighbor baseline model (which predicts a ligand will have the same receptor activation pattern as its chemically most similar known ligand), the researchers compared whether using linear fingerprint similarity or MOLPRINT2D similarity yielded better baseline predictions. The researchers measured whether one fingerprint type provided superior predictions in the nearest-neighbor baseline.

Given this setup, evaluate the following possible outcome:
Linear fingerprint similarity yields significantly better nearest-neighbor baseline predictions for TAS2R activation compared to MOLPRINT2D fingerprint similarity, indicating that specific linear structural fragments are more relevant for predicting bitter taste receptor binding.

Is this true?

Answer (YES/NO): NO